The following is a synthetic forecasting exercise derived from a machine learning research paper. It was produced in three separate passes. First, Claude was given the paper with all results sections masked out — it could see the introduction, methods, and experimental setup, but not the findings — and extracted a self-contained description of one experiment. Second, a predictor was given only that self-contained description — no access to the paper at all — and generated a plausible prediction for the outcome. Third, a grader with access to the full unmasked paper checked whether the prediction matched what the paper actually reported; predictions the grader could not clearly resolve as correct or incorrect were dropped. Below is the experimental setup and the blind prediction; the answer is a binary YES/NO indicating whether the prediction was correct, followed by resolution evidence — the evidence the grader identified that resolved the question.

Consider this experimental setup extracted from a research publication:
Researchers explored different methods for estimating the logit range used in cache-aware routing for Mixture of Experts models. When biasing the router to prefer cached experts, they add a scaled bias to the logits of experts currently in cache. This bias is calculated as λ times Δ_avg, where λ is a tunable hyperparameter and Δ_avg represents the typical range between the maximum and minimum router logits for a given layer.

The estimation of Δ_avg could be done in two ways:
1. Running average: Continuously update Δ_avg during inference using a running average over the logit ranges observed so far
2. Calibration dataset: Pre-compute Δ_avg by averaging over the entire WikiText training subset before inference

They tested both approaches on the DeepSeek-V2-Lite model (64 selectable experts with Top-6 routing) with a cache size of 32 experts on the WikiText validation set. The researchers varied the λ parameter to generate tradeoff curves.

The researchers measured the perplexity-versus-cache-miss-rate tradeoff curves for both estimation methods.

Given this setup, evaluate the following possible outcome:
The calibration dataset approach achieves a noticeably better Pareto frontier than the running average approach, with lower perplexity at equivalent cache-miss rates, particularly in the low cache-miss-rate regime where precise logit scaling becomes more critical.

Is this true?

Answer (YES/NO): NO